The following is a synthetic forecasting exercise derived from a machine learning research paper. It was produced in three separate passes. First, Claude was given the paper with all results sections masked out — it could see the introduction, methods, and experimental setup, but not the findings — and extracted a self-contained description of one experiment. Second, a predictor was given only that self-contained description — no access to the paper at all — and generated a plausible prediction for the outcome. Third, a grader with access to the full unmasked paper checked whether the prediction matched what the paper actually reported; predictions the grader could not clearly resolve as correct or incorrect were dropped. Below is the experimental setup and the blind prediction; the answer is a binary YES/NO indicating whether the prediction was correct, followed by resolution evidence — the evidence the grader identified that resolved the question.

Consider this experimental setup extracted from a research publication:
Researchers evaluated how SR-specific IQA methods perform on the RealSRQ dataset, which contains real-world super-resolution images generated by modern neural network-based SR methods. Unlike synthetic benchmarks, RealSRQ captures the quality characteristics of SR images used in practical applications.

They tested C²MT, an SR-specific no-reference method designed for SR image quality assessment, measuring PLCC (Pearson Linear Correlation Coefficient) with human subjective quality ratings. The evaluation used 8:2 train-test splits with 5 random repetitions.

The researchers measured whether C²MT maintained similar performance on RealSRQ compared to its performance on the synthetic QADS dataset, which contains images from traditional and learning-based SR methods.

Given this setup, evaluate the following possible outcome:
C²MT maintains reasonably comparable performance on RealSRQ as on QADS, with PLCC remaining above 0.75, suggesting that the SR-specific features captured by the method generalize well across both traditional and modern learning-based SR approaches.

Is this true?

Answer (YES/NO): NO